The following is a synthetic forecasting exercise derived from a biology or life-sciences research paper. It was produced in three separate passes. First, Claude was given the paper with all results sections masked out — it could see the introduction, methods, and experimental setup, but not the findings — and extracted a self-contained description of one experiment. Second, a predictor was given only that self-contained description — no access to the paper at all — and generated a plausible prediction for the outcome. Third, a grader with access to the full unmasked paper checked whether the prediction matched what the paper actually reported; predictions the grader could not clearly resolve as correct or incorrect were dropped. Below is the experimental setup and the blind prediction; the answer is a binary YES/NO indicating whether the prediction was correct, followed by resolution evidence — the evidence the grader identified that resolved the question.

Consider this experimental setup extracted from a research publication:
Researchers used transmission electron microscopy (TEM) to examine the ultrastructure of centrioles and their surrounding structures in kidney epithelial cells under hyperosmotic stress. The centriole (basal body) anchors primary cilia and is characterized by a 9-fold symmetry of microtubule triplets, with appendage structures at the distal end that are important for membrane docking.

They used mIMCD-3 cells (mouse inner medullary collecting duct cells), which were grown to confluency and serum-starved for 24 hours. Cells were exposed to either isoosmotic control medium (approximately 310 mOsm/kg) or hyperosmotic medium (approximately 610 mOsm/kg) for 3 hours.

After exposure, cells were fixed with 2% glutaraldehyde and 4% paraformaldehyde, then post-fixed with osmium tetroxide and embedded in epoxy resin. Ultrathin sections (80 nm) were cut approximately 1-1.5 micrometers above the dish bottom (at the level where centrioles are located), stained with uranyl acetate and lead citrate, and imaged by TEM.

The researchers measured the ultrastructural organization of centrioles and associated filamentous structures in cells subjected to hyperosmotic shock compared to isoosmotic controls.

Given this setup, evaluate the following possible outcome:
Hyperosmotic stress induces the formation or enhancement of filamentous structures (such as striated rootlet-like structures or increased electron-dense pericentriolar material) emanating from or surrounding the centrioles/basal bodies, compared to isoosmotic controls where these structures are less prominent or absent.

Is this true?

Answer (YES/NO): NO